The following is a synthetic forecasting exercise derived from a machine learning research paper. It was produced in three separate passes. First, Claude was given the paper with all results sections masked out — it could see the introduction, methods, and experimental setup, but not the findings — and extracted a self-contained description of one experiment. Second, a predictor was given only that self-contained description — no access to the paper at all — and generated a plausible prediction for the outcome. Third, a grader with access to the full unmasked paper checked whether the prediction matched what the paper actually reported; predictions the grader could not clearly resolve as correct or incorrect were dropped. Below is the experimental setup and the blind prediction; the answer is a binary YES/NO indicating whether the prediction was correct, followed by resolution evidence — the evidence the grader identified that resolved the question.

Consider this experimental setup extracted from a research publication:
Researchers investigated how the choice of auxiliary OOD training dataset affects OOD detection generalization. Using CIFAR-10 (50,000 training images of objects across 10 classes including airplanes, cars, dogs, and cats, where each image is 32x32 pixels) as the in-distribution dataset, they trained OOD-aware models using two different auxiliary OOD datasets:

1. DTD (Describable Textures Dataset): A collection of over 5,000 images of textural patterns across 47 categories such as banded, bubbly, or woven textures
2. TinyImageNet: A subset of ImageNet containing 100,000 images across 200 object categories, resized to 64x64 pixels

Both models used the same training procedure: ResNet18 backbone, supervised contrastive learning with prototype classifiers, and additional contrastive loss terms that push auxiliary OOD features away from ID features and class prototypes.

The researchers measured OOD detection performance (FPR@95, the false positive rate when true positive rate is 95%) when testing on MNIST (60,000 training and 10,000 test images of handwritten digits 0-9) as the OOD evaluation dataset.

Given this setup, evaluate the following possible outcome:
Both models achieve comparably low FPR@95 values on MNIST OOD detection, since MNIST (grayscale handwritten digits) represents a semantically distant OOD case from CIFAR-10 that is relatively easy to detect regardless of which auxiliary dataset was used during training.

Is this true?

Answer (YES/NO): NO